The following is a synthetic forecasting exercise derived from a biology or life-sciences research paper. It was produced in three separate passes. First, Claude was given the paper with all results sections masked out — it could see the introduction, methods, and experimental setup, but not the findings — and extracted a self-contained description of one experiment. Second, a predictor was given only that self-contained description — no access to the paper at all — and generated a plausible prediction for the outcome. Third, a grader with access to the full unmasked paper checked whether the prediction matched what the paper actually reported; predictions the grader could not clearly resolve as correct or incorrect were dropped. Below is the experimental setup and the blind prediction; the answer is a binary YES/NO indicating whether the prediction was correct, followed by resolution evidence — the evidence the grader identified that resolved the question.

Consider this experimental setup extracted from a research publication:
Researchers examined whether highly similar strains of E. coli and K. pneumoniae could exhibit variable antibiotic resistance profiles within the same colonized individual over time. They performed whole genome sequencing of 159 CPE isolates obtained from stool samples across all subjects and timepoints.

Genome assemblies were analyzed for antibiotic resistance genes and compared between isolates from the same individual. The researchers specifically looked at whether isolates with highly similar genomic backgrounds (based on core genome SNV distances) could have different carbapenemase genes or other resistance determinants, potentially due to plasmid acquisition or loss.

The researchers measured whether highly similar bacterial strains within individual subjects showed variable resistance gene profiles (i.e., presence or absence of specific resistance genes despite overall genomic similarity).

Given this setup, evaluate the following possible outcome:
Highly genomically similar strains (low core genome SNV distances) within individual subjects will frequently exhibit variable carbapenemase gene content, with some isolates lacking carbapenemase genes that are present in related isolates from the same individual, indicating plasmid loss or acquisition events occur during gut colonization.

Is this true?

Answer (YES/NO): YES